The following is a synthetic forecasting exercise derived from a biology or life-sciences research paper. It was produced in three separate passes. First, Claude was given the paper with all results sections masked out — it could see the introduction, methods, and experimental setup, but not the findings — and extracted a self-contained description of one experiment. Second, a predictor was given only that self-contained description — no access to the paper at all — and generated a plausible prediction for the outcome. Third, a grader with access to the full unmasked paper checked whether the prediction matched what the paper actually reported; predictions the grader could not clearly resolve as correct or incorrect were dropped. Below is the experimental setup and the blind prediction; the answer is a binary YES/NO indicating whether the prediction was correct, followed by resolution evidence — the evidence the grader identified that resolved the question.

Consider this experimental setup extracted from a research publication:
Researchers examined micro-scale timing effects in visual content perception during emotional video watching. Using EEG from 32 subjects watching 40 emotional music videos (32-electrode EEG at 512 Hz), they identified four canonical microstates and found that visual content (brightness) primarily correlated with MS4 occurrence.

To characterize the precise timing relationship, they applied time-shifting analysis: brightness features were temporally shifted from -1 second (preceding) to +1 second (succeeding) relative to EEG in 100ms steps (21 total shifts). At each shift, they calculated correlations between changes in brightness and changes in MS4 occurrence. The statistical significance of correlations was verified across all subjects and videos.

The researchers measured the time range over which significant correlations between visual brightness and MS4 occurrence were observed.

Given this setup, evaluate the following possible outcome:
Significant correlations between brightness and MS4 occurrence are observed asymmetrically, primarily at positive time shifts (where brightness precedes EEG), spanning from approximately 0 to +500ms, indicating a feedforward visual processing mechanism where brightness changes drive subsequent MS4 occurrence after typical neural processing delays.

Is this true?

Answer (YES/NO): NO